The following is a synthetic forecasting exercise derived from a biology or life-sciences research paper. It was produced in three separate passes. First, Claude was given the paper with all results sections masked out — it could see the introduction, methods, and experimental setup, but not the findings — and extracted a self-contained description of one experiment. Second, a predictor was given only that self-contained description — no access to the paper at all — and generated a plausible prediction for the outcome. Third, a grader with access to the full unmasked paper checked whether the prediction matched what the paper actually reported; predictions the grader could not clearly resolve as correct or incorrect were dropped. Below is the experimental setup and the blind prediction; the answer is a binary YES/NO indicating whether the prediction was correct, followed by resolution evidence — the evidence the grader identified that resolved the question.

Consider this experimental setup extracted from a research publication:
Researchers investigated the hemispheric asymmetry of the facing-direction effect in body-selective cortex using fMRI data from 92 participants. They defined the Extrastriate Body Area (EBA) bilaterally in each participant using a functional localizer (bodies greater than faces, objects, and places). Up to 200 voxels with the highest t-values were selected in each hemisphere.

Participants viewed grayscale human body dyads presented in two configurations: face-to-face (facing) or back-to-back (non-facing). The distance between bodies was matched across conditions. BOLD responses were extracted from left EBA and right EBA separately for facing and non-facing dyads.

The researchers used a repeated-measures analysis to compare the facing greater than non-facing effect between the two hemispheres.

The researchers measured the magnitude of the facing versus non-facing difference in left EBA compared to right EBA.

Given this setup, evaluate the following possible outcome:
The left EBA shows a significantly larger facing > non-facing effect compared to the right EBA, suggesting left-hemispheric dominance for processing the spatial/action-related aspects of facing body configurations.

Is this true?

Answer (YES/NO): YES